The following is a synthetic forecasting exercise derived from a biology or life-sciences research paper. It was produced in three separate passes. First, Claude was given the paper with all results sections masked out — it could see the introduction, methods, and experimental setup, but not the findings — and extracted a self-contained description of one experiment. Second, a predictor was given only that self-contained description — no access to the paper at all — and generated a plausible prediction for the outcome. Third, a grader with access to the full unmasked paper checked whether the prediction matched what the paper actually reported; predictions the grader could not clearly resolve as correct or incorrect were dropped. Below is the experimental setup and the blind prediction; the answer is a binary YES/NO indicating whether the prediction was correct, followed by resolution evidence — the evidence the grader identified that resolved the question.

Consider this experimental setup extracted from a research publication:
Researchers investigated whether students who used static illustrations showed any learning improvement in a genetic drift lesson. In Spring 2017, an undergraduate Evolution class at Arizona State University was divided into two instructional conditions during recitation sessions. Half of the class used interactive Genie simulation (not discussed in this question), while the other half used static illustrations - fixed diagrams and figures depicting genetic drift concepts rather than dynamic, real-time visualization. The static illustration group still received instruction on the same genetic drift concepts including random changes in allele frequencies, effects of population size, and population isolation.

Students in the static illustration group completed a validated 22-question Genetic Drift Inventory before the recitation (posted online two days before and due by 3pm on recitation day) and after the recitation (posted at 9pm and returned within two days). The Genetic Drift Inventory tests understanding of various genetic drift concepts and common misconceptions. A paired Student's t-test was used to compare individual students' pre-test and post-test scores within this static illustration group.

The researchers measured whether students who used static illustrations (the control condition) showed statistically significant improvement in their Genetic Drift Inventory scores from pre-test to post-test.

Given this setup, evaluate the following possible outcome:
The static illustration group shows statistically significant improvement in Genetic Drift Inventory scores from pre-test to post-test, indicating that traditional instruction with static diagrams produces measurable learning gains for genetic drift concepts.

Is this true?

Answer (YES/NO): YES